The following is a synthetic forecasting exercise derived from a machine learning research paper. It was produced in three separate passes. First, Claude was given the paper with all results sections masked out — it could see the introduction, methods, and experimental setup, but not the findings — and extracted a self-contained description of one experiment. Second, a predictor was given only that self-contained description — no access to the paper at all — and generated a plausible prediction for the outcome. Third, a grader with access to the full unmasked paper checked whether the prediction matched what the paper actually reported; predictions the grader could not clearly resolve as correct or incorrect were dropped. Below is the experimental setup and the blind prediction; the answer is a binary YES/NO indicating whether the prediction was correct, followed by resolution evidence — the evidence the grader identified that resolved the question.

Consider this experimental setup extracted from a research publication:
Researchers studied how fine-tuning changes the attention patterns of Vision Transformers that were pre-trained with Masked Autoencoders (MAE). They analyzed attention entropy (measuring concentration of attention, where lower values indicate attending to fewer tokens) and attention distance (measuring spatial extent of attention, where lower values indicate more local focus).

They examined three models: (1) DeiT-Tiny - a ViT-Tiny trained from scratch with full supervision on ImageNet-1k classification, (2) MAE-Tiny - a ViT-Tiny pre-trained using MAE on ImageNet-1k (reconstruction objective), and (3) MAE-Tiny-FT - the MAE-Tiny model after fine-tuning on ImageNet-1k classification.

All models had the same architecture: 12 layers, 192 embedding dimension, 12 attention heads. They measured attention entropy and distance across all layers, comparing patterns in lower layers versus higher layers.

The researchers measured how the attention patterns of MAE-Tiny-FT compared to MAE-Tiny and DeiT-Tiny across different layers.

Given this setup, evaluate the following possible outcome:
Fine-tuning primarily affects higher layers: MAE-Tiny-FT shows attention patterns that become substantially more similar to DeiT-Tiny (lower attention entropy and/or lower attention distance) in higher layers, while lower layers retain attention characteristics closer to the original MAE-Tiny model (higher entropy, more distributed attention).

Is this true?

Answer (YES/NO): NO